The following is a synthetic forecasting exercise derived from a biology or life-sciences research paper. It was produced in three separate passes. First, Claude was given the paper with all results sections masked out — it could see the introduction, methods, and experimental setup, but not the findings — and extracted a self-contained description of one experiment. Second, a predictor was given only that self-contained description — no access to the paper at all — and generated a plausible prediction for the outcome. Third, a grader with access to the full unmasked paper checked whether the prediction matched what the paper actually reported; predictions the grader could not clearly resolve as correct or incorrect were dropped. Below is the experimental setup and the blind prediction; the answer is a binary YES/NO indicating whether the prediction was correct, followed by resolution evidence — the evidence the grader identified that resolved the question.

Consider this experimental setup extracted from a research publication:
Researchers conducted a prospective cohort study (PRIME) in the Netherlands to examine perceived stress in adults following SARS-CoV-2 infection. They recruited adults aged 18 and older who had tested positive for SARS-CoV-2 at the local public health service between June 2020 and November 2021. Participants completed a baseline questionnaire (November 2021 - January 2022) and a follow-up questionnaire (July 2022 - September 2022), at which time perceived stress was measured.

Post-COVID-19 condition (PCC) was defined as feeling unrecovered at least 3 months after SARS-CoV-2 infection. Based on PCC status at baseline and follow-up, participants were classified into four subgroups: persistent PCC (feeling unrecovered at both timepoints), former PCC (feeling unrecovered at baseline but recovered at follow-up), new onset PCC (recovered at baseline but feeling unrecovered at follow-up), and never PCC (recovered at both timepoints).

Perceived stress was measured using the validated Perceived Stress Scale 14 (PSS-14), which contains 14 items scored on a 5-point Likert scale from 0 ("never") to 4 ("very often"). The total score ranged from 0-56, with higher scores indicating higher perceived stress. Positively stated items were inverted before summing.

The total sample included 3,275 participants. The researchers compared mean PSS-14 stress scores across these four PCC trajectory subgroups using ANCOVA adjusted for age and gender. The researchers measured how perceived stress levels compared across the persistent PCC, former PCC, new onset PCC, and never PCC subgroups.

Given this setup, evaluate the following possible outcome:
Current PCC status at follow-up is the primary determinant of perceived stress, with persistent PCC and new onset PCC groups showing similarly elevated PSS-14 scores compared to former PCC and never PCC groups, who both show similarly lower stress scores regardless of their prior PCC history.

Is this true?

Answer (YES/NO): NO